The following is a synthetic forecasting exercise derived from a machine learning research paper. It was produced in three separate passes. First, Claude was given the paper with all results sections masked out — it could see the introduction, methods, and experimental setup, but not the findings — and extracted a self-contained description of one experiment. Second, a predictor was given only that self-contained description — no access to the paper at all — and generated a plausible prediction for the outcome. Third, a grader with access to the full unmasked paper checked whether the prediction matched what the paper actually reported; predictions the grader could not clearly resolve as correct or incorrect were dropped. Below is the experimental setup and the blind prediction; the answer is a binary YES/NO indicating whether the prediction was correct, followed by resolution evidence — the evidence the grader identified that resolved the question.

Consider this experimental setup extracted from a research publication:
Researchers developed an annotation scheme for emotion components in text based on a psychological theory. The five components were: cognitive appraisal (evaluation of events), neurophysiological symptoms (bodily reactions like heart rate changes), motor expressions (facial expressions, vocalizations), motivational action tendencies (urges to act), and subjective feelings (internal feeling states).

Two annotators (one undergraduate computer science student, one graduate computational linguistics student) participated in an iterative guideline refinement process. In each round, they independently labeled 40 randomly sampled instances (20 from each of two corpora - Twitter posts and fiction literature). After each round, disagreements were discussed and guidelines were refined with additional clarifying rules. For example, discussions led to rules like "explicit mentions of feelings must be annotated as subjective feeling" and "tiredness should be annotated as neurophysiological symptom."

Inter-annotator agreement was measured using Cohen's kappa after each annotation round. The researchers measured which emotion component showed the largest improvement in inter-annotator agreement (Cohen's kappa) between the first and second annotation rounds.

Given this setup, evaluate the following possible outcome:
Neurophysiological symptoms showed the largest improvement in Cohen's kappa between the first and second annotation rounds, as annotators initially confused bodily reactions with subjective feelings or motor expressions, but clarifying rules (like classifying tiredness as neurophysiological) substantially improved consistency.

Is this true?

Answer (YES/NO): NO